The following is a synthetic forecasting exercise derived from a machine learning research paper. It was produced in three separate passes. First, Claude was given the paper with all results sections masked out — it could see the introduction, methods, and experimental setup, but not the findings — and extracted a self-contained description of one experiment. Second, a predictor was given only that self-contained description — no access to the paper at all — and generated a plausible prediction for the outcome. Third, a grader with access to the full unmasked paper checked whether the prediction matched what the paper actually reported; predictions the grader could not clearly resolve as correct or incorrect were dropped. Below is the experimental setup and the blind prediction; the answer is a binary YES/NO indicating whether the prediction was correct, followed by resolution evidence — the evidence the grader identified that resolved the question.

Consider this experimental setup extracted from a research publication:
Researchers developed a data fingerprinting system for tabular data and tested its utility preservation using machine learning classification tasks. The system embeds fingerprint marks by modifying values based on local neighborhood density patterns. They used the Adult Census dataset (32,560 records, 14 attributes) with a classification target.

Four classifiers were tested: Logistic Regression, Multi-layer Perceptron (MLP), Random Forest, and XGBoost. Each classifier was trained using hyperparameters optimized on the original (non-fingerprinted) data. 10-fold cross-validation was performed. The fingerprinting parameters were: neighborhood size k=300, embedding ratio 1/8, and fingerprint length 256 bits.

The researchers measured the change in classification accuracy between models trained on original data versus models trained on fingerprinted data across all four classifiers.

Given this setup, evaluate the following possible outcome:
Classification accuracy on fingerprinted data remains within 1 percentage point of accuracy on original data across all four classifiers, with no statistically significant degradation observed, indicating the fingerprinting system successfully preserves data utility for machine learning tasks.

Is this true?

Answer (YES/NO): NO